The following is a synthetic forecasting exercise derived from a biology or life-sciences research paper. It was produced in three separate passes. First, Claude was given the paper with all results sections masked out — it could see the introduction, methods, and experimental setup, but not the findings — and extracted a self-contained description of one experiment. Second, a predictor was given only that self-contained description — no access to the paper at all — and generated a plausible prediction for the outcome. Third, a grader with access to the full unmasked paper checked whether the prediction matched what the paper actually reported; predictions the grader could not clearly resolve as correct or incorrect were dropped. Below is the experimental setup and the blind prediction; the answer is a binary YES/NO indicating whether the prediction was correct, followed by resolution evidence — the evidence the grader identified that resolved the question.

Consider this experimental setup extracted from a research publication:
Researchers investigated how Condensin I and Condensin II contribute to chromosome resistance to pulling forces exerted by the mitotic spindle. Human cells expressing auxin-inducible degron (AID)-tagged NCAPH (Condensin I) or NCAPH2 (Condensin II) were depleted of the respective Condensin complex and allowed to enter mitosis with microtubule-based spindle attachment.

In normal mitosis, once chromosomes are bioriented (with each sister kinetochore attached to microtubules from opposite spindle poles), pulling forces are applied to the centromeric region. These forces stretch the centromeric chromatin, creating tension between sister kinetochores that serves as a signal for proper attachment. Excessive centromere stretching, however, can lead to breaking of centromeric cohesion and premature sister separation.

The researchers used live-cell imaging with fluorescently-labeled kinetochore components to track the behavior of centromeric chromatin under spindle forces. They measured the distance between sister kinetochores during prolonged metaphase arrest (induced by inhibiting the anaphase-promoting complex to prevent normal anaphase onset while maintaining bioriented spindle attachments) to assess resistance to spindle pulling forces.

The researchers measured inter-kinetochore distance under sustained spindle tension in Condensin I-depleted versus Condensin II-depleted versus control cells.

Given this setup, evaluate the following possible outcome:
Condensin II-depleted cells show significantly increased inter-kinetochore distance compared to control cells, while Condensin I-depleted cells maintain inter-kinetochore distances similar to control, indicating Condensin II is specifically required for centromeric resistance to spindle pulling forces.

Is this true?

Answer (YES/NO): NO